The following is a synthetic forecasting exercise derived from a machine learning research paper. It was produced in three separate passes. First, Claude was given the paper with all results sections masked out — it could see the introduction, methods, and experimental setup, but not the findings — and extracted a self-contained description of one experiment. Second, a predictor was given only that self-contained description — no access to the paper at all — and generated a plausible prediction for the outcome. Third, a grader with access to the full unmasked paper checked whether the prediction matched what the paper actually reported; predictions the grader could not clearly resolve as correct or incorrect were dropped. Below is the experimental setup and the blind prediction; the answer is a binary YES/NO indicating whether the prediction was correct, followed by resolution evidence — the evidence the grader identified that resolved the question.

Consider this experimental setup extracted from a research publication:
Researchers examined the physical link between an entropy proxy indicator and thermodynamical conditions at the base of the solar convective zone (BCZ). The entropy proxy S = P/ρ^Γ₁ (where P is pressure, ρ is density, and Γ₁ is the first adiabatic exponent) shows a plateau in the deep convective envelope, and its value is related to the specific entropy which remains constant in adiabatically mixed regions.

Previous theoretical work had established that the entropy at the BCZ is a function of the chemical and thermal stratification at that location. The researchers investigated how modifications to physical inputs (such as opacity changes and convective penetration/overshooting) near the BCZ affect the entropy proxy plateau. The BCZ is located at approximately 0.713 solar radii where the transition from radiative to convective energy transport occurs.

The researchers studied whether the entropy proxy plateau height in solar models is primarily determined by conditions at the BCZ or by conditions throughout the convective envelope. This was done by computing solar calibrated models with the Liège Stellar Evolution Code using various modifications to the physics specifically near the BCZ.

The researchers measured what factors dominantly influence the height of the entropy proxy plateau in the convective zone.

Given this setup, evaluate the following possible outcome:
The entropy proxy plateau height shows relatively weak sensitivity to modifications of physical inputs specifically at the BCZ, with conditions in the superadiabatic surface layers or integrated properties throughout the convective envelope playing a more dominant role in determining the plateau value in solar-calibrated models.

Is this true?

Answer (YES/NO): NO